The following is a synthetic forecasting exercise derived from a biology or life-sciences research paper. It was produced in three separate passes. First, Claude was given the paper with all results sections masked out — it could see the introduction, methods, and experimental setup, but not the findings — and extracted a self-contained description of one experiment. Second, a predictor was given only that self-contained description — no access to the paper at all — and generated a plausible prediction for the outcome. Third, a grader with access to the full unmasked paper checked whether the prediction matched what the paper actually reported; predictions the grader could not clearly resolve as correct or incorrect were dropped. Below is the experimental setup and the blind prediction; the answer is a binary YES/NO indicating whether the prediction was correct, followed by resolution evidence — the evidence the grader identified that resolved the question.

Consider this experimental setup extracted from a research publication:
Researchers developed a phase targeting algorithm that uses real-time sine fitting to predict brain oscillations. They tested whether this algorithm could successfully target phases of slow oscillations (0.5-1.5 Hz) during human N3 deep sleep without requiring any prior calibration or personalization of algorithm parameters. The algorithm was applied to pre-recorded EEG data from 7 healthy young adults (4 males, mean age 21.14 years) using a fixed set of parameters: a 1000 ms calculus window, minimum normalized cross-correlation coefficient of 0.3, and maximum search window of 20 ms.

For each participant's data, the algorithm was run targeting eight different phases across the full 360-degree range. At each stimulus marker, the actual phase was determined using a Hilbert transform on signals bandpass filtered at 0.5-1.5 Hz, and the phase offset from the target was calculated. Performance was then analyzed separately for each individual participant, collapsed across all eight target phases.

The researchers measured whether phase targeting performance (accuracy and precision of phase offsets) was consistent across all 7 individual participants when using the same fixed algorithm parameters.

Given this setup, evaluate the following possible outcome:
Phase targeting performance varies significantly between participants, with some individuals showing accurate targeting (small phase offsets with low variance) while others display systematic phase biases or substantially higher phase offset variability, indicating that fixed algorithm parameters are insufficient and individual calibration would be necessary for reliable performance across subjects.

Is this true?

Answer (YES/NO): NO